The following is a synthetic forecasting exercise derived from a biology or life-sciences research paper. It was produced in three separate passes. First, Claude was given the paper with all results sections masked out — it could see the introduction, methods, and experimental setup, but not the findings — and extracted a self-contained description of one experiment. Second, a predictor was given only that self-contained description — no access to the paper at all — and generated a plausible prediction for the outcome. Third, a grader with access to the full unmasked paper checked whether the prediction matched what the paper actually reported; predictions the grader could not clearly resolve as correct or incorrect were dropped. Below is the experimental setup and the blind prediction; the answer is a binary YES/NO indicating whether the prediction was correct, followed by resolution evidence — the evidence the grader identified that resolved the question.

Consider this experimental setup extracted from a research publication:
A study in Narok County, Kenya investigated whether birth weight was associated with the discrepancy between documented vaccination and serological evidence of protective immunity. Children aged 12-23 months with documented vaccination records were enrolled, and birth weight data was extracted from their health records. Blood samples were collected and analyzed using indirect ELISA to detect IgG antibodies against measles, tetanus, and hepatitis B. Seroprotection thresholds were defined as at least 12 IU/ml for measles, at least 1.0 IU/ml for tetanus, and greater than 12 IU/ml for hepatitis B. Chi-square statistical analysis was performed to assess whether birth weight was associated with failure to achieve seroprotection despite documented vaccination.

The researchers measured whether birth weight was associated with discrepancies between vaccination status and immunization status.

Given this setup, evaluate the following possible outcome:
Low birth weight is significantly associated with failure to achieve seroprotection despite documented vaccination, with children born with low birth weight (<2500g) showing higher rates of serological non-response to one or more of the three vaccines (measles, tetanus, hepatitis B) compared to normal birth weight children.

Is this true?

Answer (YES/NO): NO